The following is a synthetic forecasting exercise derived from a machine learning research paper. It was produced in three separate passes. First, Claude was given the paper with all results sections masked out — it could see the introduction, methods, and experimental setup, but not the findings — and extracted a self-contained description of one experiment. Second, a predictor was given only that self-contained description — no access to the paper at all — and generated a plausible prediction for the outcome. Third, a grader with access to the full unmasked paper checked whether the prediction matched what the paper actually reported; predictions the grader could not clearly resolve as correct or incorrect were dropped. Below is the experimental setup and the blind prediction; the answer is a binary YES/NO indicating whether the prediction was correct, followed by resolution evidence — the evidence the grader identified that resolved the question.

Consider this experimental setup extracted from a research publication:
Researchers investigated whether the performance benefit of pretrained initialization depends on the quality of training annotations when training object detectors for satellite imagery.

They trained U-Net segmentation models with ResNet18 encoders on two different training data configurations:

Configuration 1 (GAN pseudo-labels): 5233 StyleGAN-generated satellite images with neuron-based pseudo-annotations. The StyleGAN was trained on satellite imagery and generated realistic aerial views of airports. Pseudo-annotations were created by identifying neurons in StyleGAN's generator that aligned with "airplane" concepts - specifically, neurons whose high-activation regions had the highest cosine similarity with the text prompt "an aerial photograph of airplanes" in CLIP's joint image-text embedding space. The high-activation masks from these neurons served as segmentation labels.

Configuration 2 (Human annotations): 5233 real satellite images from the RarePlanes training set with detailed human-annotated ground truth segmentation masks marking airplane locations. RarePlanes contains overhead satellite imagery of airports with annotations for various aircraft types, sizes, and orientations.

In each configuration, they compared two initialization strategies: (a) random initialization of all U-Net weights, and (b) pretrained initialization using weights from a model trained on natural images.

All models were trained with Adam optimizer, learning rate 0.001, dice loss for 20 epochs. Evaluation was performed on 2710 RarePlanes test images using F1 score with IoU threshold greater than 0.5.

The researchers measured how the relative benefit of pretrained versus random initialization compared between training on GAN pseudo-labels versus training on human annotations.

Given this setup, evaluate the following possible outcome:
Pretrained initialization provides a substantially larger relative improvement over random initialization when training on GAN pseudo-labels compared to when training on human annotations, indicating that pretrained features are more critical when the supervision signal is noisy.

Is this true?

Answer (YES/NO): NO